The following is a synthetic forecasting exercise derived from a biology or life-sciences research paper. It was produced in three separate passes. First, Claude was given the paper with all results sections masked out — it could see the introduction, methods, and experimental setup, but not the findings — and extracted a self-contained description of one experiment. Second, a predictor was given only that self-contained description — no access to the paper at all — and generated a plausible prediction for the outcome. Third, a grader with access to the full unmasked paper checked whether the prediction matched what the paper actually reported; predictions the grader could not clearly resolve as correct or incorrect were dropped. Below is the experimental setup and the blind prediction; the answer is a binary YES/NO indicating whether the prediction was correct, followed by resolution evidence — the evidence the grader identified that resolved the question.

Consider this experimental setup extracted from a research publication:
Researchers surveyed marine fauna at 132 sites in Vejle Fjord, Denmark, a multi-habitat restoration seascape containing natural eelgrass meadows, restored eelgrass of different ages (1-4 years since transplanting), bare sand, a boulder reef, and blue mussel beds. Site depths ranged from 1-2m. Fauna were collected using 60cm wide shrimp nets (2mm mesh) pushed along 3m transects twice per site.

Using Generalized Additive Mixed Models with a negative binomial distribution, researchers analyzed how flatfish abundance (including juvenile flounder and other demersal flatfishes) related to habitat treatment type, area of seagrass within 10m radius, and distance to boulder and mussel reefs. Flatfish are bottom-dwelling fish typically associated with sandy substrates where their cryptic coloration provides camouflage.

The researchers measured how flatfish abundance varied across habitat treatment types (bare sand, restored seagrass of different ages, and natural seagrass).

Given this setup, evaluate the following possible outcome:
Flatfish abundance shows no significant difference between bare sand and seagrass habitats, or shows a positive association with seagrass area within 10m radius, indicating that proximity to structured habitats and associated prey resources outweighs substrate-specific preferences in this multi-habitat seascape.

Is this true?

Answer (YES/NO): NO